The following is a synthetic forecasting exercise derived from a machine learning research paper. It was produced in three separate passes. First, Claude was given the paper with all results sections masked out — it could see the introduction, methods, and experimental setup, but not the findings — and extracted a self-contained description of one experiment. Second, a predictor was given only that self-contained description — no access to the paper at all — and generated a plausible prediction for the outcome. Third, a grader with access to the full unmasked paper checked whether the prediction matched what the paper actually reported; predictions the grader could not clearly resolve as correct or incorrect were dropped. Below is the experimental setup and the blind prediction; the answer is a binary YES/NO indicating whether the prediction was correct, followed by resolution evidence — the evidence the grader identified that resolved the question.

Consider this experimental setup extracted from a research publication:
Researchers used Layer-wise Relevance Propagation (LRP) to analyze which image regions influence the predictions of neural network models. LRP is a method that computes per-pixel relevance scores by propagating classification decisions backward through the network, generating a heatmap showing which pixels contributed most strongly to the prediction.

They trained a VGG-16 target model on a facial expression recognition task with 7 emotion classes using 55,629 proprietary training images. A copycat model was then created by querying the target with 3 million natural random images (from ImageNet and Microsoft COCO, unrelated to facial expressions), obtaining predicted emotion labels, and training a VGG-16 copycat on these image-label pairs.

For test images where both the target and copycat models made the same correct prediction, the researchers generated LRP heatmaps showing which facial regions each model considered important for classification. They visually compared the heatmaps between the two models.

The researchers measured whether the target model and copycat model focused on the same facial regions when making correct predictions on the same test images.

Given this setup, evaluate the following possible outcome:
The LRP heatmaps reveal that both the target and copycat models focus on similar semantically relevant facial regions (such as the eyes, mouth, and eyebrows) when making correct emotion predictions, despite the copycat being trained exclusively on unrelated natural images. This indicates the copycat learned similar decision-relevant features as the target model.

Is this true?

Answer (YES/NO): YES